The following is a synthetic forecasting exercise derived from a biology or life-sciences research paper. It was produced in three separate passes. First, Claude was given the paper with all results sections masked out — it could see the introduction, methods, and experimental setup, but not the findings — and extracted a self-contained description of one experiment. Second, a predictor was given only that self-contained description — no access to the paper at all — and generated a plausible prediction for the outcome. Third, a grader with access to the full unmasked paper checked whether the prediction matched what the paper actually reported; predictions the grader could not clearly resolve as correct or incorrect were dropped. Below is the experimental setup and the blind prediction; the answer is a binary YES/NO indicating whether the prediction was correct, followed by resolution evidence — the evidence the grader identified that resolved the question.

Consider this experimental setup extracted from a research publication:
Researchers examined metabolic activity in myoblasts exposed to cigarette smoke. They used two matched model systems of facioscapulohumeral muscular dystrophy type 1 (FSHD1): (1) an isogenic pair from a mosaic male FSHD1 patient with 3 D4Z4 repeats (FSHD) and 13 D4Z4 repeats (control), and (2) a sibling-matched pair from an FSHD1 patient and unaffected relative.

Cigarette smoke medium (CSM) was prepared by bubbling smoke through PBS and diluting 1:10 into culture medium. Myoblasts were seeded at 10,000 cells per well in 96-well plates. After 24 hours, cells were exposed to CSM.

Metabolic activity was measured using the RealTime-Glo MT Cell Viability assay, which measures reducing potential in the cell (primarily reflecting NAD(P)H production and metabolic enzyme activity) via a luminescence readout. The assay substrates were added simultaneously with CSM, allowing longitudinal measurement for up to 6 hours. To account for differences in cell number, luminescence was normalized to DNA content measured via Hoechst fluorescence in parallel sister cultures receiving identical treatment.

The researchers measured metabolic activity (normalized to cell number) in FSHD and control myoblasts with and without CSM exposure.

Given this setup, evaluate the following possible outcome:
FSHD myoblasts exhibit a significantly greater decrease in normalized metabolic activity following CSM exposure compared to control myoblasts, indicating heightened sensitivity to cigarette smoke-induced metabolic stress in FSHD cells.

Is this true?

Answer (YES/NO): YES